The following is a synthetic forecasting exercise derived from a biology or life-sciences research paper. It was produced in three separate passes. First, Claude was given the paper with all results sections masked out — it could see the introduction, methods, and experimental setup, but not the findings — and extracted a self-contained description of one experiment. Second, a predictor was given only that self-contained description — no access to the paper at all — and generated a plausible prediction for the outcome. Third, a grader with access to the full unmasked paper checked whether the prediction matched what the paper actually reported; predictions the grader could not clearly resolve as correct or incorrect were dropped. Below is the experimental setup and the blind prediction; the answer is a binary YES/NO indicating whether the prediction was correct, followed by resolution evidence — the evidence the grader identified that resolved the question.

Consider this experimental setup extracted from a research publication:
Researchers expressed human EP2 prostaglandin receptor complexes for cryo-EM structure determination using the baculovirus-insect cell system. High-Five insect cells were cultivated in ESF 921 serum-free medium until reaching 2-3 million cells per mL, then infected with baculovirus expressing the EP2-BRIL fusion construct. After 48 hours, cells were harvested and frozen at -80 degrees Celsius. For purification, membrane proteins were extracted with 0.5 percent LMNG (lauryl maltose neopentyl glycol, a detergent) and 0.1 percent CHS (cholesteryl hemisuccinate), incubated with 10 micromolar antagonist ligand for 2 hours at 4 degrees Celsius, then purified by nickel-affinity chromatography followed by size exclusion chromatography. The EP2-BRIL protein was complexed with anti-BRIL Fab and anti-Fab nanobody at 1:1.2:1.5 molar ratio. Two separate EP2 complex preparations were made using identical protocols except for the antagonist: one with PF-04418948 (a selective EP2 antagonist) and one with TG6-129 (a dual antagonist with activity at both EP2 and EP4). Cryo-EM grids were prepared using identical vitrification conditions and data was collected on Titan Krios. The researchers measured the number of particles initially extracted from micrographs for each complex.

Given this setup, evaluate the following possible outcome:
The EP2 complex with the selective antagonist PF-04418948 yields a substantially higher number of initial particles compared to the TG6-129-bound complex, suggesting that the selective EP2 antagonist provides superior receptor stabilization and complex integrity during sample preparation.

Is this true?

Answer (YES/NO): YES